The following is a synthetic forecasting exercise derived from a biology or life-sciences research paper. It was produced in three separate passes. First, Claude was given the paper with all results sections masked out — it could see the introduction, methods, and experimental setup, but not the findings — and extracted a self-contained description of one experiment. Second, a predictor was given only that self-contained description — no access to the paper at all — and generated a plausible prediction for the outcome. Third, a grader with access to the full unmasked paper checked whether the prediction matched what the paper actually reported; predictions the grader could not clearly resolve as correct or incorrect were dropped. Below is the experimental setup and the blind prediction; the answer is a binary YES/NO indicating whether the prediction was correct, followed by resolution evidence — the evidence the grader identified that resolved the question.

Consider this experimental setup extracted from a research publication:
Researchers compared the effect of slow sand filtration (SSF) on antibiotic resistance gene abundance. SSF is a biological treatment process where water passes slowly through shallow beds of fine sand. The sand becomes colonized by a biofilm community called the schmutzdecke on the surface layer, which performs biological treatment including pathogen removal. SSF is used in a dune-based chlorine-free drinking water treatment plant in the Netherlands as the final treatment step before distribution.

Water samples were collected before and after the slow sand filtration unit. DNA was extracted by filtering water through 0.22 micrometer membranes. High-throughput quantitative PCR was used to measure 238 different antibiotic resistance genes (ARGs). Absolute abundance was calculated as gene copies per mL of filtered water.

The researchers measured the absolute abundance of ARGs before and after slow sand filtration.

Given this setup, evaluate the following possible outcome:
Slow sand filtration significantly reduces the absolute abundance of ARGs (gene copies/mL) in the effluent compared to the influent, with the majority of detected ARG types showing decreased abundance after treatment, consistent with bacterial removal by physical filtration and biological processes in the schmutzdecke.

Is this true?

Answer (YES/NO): NO